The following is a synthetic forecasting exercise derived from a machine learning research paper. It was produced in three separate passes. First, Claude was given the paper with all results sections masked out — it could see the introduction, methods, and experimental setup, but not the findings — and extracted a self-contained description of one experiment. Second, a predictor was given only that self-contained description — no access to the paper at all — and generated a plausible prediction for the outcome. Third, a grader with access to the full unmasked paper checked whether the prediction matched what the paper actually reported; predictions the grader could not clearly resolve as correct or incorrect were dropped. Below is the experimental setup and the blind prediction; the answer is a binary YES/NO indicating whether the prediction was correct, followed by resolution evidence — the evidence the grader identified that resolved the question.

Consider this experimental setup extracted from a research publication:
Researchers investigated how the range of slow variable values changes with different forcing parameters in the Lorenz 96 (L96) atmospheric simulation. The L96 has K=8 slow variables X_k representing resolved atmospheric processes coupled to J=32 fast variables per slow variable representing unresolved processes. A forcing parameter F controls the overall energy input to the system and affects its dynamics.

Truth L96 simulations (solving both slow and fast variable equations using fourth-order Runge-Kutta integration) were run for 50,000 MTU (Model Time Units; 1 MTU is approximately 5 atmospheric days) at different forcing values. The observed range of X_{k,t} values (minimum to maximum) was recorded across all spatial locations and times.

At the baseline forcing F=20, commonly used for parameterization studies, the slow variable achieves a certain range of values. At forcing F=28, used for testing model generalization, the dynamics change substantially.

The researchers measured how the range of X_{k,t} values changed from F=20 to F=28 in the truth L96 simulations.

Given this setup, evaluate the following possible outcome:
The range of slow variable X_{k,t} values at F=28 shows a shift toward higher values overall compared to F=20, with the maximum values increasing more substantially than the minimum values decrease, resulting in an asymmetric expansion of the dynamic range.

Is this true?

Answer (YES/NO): NO